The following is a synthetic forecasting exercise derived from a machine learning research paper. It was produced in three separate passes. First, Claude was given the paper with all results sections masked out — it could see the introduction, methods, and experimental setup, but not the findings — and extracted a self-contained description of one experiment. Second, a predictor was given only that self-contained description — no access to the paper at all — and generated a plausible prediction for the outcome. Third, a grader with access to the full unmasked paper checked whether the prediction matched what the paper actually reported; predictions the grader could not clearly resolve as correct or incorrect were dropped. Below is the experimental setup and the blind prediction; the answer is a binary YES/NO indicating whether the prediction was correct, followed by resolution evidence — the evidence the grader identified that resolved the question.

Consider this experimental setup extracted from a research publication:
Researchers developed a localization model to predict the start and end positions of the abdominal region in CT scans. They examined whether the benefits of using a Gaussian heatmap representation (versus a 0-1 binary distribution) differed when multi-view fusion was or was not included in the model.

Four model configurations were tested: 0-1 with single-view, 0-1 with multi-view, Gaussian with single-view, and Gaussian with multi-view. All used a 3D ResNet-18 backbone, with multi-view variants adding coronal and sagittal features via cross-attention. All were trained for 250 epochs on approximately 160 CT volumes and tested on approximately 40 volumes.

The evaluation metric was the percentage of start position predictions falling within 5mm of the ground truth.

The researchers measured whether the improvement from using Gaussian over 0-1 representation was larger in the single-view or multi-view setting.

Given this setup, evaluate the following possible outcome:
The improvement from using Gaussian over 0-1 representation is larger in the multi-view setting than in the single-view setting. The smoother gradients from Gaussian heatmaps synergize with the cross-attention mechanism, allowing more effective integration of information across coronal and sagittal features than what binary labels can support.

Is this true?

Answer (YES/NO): NO